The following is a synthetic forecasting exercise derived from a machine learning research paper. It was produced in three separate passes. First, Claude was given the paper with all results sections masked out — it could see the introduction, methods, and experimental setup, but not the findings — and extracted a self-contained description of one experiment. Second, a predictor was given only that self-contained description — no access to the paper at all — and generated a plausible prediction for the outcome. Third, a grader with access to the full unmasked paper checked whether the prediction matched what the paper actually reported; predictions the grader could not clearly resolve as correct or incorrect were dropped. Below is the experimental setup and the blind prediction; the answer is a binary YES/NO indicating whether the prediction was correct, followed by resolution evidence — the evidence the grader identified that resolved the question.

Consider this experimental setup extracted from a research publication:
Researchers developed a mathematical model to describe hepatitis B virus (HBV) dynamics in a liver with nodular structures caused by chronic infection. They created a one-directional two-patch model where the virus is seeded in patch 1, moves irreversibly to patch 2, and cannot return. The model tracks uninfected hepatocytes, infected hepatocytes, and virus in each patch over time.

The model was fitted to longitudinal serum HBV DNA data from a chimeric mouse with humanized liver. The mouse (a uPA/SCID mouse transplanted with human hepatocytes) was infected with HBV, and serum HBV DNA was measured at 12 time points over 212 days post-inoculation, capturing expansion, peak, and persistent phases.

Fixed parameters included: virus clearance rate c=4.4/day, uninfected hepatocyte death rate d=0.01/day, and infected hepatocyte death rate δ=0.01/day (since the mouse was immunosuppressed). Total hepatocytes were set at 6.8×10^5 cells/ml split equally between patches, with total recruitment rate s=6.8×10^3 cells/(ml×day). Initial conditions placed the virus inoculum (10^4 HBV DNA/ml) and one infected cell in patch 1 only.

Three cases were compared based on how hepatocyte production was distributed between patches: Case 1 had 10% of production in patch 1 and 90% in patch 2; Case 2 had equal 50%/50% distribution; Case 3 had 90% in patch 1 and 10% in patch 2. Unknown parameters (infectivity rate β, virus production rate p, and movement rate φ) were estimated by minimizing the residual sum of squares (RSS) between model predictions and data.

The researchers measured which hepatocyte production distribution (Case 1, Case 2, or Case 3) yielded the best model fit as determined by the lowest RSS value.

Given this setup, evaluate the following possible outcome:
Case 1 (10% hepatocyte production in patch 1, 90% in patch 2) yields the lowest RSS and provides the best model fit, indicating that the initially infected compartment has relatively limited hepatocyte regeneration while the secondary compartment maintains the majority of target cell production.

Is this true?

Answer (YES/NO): NO